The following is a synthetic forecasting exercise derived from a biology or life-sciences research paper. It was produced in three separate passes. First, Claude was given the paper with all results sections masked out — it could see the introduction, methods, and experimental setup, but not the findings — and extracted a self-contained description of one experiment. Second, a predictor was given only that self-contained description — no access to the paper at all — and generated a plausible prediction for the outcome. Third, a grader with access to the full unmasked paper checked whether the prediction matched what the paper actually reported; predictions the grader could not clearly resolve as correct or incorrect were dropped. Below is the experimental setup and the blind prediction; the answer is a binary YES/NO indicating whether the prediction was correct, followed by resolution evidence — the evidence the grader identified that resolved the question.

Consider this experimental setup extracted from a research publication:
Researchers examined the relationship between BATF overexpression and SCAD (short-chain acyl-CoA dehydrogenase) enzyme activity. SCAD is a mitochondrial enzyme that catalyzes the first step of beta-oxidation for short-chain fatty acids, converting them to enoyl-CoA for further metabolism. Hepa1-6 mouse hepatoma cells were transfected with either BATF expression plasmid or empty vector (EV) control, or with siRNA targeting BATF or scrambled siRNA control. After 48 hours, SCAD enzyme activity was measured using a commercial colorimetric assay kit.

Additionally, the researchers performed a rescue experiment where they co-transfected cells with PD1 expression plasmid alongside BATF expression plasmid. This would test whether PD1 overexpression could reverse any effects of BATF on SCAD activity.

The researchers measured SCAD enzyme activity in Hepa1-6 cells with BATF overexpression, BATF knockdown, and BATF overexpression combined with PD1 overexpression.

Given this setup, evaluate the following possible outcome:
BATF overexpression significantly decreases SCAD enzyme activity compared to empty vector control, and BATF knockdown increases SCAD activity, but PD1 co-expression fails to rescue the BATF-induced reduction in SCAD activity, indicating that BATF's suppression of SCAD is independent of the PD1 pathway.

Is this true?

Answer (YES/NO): NO